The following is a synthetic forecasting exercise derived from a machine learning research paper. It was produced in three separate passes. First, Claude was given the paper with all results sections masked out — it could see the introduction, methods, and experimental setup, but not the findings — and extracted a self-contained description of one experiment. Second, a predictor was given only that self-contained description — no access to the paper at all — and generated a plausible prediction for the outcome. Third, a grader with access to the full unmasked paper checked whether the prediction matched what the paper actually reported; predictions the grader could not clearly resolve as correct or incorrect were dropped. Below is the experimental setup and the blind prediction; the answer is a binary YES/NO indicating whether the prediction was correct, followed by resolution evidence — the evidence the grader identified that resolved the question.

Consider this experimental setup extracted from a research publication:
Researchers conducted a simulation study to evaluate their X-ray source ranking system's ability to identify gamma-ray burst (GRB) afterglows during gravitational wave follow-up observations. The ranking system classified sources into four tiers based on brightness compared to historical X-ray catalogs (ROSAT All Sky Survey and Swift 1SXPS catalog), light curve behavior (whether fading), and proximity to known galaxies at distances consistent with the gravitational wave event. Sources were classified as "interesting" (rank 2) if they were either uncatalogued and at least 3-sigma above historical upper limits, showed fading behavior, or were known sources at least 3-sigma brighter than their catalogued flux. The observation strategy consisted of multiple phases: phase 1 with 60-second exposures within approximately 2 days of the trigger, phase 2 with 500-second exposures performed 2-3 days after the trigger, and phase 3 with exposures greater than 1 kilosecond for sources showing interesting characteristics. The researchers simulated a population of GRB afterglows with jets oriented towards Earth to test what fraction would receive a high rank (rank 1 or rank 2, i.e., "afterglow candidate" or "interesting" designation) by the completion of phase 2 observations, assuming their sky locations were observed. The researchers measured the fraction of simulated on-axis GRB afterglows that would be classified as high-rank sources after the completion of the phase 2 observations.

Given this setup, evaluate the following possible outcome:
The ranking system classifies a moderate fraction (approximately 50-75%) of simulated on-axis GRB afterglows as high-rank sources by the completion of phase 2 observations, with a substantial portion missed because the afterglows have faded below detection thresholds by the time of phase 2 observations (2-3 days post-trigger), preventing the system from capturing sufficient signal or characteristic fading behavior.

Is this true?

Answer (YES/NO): YES